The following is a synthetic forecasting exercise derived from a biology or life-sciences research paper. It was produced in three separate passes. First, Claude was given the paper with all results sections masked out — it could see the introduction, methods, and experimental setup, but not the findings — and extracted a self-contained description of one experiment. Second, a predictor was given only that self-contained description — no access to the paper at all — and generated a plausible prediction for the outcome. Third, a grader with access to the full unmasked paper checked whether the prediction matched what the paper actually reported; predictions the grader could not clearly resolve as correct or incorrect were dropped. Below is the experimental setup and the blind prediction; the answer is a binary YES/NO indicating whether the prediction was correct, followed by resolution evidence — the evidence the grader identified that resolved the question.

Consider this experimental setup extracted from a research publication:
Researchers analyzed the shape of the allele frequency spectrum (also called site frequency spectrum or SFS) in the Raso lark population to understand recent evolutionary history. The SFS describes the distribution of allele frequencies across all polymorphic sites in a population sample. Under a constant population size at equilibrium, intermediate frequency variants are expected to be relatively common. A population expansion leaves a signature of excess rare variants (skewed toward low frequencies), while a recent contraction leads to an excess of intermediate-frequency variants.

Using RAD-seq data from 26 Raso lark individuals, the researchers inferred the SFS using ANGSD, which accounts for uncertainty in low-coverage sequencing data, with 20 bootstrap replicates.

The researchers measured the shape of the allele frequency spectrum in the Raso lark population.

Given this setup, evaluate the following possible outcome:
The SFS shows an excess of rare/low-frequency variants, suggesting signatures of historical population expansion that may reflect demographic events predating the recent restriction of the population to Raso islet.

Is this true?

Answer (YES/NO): YES